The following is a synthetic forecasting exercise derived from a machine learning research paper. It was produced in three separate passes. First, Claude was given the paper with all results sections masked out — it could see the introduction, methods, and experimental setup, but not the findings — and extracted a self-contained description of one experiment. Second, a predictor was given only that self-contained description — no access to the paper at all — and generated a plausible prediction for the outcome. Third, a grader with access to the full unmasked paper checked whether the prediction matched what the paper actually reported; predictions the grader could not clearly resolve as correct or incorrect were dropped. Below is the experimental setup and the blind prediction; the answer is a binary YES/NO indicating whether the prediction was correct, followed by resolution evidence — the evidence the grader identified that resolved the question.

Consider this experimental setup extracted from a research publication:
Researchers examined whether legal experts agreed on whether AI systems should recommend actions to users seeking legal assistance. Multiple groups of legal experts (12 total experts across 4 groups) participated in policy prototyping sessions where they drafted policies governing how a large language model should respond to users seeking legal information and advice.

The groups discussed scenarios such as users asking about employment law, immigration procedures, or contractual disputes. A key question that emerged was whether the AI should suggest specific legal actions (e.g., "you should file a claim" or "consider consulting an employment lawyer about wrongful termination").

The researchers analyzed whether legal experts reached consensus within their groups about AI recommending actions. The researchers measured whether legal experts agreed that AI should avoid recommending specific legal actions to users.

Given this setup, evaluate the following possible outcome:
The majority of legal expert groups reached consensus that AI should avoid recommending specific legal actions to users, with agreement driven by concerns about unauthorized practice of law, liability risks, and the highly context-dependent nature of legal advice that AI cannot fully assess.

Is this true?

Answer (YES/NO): NO